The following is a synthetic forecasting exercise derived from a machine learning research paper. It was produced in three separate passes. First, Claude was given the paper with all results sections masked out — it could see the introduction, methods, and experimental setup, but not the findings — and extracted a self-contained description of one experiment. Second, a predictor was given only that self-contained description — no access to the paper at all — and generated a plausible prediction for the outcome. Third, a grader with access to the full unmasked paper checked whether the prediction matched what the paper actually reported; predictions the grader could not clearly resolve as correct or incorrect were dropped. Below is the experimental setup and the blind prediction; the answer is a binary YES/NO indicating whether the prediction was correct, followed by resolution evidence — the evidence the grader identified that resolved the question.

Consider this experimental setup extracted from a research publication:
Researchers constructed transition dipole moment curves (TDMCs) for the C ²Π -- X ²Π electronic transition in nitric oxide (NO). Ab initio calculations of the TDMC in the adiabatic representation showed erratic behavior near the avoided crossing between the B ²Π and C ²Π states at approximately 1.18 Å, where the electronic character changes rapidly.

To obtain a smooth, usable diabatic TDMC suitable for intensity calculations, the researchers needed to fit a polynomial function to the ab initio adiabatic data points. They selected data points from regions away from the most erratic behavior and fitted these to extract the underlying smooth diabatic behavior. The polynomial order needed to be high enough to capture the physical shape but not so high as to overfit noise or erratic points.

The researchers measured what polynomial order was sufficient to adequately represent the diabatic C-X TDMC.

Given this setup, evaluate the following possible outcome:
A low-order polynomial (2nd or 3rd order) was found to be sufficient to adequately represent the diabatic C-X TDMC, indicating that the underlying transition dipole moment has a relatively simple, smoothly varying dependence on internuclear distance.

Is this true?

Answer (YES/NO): YES